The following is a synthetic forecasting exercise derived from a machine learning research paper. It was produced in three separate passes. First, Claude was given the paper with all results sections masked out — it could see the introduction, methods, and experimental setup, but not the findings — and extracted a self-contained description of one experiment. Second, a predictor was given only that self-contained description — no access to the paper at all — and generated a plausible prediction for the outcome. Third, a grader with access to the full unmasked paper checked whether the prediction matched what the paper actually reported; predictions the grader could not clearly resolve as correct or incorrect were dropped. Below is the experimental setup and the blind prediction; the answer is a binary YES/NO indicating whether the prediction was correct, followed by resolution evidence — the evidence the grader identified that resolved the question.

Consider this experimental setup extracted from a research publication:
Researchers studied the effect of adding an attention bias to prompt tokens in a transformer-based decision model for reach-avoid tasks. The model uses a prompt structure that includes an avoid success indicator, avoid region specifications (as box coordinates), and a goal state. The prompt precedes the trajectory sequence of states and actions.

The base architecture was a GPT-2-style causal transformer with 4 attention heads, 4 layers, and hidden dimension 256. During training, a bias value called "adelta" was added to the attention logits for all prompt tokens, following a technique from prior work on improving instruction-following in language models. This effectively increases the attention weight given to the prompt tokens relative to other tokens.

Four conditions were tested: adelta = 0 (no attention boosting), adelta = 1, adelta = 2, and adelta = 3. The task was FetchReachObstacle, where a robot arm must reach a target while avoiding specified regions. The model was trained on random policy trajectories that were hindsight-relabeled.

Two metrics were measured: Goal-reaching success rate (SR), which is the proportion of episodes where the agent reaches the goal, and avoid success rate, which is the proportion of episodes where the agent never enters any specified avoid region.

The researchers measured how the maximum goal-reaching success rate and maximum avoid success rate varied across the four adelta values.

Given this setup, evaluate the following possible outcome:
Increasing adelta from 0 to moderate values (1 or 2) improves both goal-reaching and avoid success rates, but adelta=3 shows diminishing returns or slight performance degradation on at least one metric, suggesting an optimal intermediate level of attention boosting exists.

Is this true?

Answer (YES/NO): NO